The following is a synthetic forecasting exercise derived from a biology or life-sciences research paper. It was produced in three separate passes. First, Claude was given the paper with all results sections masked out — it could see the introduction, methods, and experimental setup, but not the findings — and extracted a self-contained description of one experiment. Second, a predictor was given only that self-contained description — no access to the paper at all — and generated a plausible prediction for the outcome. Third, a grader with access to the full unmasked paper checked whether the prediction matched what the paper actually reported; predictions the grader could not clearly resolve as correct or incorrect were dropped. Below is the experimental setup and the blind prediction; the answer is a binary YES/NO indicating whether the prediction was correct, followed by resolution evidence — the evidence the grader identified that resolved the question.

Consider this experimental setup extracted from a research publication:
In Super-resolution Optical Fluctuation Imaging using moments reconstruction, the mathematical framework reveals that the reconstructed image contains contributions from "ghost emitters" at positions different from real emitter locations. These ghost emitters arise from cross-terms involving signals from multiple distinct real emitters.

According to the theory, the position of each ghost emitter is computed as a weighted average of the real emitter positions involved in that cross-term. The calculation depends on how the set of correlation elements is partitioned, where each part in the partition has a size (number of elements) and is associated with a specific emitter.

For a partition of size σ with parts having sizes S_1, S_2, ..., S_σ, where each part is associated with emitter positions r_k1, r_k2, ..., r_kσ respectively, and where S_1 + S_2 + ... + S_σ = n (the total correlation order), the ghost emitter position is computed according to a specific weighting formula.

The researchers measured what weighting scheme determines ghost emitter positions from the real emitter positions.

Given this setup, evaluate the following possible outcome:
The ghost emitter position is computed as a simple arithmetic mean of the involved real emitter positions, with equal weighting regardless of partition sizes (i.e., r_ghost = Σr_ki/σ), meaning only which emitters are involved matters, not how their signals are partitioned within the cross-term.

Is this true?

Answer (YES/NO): NO